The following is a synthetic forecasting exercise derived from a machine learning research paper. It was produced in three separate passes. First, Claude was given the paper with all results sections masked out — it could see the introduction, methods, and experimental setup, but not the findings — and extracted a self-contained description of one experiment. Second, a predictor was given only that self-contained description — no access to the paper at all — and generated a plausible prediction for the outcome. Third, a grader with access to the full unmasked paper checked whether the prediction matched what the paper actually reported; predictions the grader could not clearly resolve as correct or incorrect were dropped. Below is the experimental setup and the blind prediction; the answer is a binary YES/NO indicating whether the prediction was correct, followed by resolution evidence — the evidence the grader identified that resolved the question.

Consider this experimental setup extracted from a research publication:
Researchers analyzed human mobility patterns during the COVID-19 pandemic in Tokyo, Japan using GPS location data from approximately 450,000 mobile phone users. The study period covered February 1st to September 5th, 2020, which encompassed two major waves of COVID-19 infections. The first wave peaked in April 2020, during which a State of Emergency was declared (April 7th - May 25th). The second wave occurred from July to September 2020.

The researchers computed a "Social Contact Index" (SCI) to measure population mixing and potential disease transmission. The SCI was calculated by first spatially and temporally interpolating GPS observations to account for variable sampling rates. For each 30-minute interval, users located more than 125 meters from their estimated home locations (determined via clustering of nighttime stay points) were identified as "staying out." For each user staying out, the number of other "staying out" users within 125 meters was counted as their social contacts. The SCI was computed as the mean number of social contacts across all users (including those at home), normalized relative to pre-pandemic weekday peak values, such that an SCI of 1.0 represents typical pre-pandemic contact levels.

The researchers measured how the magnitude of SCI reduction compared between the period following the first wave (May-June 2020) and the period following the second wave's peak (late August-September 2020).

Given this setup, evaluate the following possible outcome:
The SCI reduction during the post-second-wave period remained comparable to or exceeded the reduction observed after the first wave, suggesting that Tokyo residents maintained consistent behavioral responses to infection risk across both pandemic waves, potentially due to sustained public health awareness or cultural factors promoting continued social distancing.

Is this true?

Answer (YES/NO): NO